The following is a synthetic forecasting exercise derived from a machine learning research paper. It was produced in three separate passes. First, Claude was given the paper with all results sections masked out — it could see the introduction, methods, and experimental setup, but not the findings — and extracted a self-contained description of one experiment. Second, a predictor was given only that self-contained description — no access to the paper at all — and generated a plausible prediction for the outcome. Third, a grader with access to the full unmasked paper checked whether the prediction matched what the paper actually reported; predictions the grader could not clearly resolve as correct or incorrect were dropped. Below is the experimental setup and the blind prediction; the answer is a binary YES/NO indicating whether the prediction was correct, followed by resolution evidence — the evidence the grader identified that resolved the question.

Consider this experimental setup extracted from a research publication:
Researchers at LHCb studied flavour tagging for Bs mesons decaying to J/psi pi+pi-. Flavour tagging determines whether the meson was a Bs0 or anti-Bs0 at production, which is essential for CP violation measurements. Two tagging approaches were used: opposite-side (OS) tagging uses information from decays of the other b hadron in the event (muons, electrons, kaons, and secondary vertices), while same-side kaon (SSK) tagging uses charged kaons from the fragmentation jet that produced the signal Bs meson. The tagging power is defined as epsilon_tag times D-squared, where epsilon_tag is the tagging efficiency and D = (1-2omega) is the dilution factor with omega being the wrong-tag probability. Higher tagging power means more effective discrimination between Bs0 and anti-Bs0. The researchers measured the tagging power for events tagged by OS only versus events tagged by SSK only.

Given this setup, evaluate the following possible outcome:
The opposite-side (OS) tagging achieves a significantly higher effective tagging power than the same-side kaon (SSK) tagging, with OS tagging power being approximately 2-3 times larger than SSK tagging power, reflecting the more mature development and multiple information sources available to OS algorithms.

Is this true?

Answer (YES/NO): NO